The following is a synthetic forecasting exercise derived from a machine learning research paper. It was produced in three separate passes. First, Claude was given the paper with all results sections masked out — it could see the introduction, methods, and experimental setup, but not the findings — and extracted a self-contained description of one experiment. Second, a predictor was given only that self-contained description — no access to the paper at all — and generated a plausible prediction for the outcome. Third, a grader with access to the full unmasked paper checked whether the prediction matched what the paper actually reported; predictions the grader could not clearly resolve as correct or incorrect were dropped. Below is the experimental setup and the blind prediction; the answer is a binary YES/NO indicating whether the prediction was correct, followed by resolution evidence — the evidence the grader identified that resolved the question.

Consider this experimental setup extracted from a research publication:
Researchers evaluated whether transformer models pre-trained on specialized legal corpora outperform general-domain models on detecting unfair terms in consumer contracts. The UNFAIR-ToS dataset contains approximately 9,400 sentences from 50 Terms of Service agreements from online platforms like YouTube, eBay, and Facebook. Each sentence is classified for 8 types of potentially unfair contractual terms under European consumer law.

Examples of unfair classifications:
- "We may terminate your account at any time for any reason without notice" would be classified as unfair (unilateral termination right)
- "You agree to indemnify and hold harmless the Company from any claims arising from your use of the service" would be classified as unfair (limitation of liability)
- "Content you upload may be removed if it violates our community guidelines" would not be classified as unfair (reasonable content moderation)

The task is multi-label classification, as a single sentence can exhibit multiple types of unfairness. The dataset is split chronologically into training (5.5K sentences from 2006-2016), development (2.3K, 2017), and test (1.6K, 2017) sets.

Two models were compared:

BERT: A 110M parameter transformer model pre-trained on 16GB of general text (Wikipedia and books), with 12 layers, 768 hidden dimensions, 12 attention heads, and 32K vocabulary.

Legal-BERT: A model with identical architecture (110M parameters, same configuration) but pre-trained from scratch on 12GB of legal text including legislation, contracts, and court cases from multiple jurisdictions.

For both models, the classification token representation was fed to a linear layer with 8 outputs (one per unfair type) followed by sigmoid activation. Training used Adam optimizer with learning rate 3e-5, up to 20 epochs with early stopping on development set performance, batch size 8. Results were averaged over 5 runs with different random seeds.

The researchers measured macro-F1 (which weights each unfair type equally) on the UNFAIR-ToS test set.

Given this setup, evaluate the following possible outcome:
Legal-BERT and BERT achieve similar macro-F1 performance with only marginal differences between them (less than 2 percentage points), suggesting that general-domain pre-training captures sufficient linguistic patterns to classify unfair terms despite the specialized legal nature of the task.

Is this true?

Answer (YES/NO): NO